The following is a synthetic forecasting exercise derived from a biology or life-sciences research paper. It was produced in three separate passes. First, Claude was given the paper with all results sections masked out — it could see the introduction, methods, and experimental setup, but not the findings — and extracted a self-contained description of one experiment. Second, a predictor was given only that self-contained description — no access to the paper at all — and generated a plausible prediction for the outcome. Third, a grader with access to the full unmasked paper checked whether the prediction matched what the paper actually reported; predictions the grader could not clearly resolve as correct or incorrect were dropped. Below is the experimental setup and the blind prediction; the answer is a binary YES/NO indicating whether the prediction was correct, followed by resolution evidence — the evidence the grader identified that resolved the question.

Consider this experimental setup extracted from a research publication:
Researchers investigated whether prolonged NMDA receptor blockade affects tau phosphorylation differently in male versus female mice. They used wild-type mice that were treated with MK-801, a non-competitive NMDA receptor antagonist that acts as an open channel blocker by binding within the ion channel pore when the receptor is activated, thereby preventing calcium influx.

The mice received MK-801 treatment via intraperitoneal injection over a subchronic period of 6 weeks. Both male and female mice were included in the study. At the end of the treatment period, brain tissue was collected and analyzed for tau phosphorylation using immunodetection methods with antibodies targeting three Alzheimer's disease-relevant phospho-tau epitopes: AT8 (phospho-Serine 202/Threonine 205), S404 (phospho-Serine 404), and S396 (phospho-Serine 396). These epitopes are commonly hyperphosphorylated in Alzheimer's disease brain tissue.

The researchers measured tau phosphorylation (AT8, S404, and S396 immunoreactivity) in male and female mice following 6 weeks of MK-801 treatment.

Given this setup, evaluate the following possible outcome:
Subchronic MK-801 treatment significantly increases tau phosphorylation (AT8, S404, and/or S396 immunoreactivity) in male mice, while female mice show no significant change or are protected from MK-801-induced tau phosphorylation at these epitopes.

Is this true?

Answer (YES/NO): NO